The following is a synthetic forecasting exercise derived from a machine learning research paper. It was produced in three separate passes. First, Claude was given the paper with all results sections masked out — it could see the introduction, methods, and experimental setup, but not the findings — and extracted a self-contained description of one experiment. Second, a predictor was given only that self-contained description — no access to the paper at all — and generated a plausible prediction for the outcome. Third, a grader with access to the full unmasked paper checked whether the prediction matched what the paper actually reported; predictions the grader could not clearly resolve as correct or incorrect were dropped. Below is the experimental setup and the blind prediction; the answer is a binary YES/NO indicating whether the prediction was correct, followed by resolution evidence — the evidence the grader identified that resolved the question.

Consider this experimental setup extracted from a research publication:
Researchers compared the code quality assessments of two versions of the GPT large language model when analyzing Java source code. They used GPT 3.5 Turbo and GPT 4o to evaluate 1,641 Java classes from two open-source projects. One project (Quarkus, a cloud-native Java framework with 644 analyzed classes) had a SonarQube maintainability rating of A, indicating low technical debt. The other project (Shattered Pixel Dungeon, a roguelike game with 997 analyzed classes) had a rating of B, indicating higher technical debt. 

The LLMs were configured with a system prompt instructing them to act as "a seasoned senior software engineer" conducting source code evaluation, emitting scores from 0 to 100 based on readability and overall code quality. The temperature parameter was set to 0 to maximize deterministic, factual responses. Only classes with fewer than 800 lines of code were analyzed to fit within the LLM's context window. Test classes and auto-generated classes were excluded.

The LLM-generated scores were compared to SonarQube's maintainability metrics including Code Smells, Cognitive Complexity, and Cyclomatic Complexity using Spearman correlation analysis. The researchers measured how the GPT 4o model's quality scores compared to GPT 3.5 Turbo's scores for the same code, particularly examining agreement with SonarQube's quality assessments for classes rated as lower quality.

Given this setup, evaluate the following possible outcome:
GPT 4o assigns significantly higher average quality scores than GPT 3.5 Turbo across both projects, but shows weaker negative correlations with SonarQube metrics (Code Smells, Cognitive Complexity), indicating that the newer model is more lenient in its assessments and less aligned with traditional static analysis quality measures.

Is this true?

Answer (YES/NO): YES